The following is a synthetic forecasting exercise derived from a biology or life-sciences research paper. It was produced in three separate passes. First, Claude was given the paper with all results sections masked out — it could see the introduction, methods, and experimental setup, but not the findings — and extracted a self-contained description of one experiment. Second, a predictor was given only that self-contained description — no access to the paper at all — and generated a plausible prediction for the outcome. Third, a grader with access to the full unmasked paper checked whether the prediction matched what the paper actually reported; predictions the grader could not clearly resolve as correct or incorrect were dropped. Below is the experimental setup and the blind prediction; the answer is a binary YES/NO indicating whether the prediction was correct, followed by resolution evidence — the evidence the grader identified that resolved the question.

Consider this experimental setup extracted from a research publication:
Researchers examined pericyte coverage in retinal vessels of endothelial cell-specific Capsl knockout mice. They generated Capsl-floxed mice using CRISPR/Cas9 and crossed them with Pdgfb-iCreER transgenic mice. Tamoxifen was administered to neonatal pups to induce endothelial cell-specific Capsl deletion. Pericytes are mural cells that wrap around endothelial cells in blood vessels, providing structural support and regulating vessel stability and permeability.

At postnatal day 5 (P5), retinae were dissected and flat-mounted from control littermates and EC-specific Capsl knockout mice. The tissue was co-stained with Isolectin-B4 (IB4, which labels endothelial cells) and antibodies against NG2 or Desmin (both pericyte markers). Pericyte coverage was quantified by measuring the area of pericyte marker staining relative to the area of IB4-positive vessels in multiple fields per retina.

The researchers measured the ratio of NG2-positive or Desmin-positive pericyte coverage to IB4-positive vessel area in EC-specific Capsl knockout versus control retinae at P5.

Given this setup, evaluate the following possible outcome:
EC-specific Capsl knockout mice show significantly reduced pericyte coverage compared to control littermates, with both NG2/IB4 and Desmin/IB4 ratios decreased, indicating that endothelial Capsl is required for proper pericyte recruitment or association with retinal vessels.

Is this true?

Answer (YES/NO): NO